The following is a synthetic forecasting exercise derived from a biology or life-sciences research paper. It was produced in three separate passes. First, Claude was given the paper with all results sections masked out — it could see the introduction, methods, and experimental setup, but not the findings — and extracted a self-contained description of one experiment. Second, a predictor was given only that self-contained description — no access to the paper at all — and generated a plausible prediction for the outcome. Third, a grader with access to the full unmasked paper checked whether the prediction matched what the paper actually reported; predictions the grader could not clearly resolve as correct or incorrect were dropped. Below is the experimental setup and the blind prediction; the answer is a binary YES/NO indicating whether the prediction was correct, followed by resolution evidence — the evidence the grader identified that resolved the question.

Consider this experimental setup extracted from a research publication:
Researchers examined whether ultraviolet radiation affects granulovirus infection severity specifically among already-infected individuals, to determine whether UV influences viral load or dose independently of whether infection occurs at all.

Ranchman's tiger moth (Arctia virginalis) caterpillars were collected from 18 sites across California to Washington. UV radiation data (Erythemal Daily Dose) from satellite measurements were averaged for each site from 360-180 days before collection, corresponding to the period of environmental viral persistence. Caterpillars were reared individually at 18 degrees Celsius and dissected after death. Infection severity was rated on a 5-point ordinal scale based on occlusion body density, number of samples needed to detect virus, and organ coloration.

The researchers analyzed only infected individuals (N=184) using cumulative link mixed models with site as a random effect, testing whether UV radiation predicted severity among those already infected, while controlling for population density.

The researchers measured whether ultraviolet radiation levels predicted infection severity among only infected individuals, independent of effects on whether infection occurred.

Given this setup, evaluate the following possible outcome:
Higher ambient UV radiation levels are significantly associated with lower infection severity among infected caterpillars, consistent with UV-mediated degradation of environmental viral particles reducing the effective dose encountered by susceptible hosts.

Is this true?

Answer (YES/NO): YES